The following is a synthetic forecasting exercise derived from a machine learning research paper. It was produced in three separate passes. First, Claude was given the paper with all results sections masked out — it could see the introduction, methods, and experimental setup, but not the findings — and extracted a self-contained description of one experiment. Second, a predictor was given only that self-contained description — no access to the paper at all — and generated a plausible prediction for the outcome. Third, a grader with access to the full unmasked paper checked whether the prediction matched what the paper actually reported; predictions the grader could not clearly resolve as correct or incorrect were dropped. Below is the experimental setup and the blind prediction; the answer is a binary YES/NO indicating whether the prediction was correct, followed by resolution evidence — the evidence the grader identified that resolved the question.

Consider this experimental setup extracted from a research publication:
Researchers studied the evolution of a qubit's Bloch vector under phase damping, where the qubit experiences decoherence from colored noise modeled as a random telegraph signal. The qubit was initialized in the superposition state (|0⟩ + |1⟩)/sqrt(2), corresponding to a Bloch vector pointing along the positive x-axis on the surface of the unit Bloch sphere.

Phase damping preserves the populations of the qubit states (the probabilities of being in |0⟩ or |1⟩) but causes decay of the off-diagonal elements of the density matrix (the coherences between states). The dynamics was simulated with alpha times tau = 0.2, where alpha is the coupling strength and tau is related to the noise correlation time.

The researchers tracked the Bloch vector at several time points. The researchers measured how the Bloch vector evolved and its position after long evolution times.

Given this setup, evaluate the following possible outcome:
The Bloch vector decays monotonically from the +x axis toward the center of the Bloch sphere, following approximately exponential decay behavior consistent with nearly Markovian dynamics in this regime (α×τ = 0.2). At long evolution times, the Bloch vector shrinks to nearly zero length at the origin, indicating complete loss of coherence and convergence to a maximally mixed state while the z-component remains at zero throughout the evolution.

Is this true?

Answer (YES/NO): YES